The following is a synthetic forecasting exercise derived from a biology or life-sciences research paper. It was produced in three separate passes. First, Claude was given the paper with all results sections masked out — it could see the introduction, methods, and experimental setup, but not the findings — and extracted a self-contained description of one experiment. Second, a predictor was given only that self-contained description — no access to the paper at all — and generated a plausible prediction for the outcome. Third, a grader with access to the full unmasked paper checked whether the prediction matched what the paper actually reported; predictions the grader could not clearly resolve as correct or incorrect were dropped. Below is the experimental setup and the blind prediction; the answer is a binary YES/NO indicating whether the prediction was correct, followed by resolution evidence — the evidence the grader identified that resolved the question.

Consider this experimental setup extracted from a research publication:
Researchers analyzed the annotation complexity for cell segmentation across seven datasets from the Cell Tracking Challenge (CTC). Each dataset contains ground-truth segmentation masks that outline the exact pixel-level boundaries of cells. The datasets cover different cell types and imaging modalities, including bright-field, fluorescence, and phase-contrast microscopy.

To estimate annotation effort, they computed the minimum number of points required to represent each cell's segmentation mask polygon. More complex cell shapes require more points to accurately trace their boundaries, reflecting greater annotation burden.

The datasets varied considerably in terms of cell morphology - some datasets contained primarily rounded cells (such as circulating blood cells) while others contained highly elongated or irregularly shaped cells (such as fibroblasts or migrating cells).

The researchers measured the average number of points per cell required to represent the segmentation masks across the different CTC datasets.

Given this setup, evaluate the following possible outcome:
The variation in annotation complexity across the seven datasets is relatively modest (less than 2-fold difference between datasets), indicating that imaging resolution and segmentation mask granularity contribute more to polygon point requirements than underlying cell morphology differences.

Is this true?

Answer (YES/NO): NO